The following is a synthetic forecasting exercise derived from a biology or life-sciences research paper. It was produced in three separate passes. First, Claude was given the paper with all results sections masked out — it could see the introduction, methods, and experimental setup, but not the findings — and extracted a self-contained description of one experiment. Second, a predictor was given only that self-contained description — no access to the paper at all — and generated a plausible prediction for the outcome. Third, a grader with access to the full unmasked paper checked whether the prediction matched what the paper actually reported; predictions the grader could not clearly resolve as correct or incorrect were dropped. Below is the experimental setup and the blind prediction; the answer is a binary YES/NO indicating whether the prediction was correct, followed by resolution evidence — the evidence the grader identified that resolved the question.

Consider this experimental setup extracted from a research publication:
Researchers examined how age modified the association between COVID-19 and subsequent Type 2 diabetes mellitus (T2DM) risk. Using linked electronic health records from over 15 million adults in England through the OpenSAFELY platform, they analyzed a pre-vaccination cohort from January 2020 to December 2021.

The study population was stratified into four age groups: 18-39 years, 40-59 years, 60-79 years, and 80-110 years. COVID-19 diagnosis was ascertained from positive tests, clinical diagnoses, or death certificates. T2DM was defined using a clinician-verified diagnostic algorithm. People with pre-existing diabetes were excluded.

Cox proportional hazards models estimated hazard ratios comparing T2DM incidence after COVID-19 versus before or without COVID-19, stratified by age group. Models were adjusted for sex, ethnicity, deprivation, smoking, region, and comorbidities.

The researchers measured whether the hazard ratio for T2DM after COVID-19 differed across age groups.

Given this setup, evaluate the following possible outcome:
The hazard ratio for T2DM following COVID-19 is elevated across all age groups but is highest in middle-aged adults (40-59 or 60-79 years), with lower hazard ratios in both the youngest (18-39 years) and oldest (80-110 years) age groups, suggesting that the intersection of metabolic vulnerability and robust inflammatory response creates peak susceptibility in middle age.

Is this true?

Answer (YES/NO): NO